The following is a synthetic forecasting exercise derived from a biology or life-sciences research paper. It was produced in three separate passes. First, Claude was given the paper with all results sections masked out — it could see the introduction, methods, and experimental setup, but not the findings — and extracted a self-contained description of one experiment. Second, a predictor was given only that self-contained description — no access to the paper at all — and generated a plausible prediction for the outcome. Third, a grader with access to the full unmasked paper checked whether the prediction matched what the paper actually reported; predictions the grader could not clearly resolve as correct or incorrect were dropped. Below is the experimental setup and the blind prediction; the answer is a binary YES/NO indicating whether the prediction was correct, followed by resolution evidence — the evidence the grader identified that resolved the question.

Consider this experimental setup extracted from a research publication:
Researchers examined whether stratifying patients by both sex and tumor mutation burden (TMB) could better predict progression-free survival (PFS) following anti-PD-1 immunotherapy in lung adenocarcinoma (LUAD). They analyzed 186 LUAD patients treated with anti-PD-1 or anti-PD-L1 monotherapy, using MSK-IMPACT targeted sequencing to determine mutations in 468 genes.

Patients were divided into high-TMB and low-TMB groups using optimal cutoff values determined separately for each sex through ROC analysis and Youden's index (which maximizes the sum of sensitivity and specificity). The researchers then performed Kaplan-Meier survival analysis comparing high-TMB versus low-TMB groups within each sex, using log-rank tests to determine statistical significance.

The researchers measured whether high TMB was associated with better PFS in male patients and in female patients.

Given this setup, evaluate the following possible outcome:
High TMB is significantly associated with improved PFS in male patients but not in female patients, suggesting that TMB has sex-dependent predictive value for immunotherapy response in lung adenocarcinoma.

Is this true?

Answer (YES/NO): NO